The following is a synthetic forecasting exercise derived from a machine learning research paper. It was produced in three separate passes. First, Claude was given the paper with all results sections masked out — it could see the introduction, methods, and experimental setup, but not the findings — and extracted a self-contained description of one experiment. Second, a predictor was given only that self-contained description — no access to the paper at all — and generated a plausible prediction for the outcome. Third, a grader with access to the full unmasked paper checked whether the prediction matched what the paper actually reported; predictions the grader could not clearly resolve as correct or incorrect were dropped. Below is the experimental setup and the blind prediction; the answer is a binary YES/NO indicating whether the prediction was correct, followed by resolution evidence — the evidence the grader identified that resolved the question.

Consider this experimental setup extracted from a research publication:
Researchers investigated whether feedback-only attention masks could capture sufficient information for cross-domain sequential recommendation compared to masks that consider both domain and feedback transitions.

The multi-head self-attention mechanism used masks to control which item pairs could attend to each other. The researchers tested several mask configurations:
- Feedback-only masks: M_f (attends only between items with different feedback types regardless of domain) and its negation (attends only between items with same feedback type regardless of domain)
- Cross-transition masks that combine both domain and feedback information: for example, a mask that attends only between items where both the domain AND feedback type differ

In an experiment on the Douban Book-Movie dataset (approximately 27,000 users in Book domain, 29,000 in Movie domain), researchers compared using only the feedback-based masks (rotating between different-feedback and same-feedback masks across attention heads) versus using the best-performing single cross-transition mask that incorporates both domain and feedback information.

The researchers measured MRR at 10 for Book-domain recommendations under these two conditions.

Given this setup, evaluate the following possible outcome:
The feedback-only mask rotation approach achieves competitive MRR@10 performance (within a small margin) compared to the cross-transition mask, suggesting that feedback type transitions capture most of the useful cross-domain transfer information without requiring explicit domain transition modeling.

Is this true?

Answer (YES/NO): YES